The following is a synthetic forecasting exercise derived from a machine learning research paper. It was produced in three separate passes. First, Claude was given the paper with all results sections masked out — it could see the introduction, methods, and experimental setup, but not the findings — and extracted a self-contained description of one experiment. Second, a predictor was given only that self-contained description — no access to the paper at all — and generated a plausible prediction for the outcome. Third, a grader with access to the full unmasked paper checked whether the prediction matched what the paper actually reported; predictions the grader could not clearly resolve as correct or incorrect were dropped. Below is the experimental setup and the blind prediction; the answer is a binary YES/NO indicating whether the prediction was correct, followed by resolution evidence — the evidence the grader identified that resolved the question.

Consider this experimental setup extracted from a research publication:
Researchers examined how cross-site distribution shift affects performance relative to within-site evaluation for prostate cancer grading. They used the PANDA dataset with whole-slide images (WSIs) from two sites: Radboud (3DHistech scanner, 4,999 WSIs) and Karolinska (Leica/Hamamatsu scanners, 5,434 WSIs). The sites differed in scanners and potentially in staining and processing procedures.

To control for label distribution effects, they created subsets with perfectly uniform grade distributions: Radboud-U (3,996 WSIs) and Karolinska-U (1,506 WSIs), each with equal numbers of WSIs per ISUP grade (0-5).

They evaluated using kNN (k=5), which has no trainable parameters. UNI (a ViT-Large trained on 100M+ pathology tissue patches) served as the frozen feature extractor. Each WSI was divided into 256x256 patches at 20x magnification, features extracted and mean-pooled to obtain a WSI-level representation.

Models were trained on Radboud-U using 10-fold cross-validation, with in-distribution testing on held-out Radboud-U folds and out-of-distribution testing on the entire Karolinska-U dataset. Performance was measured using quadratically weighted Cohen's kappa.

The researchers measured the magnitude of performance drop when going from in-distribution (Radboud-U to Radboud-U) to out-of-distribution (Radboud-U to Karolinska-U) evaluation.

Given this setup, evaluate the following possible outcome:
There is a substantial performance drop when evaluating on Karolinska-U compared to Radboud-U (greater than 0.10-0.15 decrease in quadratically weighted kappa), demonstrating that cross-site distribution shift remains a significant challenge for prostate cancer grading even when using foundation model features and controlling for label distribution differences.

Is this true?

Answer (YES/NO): YES